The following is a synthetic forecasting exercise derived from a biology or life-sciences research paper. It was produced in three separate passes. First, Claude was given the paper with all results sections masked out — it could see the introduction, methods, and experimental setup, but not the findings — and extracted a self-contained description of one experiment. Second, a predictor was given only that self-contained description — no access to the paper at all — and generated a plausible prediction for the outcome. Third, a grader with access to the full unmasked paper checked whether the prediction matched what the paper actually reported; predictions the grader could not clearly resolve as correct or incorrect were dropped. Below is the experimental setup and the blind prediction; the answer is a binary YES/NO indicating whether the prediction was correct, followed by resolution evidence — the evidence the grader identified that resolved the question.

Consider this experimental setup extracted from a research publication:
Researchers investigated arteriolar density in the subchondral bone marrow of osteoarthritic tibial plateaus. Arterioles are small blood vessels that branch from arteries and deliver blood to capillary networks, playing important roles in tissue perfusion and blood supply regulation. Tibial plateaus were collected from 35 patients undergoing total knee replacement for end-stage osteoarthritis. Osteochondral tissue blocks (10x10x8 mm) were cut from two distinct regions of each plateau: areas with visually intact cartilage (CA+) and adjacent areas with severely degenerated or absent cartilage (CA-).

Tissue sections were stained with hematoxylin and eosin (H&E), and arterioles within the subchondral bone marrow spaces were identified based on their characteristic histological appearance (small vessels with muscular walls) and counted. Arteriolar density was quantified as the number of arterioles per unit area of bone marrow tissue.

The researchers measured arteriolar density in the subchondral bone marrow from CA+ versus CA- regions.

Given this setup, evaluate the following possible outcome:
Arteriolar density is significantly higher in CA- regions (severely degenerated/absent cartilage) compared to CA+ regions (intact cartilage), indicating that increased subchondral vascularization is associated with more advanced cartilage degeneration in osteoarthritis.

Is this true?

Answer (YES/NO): YES